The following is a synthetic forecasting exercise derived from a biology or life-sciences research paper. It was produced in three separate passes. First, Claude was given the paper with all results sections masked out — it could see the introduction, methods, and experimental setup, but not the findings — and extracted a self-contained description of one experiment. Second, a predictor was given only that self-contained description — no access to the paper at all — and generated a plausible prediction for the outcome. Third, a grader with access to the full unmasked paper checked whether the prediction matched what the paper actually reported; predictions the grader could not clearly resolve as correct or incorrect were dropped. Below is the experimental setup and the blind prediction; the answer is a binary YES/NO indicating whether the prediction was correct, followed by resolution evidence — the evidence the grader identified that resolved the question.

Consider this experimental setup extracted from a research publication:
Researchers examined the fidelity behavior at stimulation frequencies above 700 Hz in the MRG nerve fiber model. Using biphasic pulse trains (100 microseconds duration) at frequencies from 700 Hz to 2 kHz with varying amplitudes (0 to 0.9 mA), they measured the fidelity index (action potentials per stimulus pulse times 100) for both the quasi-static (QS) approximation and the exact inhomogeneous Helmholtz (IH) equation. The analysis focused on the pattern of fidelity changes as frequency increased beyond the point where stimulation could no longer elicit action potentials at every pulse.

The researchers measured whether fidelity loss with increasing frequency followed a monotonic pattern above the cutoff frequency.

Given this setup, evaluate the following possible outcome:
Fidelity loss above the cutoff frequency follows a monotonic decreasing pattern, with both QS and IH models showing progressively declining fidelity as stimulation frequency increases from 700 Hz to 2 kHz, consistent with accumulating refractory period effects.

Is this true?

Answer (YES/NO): NO